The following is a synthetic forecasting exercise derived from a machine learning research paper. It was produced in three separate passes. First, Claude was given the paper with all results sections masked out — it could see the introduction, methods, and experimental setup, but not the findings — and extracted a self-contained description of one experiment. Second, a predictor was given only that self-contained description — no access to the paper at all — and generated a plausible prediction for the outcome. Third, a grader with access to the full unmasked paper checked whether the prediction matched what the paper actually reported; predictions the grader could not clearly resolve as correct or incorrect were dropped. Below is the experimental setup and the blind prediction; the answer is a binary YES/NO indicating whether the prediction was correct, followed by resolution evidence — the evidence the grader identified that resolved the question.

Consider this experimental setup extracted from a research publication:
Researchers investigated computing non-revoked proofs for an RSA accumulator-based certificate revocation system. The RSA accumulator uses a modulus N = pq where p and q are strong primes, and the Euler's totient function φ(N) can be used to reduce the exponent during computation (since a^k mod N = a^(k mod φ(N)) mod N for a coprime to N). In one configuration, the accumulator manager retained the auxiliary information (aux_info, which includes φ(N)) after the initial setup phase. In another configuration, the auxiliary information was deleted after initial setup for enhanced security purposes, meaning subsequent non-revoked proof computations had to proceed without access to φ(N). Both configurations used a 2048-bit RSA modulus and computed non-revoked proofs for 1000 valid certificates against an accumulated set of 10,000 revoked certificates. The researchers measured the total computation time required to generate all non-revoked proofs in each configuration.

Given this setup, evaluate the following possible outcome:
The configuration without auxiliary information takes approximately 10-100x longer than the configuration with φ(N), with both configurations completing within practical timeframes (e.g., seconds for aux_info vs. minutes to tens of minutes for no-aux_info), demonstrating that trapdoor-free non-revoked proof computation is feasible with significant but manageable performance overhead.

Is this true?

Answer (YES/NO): NO